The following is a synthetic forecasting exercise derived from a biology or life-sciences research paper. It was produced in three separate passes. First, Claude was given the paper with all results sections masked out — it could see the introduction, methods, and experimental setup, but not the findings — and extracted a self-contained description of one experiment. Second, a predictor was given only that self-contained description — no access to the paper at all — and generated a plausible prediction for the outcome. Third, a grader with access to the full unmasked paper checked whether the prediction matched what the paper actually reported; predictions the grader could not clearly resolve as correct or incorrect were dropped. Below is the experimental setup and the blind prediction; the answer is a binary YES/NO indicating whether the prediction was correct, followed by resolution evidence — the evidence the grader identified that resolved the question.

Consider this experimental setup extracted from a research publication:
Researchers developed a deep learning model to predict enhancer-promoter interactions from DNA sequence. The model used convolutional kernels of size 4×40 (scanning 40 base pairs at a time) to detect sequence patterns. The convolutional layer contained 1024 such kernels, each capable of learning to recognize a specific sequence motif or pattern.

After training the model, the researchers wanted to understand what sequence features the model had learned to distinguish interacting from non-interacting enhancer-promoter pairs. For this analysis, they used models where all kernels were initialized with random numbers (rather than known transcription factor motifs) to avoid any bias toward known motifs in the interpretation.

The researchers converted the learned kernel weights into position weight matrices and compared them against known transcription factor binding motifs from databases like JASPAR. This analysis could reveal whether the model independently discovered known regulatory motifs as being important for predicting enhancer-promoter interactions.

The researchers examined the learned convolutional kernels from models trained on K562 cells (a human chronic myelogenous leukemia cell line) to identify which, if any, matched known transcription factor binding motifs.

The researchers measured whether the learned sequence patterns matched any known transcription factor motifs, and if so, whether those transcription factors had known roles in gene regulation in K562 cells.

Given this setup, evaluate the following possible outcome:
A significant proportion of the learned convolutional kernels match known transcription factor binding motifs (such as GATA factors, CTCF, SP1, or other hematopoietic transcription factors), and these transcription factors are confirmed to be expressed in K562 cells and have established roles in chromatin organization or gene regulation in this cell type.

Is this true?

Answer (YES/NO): YES